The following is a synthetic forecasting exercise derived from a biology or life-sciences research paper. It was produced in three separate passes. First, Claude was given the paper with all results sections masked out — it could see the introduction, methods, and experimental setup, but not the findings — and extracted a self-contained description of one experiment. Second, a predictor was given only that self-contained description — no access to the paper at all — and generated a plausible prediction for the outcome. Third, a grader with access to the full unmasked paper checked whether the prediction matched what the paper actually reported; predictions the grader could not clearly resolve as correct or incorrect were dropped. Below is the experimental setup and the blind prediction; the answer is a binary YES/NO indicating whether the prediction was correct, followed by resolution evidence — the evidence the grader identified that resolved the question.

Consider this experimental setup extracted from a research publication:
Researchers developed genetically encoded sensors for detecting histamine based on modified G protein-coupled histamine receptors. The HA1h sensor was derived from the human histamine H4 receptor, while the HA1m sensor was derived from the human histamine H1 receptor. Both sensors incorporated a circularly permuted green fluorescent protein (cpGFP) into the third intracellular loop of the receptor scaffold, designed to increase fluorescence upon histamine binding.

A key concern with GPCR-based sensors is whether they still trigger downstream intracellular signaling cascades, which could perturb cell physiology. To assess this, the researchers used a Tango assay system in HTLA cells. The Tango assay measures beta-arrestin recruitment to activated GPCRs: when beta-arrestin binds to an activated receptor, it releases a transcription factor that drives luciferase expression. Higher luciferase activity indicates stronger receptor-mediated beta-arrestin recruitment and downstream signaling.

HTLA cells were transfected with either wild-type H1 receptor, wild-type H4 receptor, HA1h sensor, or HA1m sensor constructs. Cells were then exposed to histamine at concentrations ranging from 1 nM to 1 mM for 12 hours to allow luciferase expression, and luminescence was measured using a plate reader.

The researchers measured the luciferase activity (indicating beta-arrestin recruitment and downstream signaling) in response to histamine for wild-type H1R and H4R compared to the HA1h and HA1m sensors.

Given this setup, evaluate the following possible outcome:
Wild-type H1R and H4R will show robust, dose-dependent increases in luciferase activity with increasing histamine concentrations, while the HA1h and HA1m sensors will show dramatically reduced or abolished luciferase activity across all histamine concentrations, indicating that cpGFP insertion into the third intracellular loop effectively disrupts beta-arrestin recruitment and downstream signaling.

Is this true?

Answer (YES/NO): YES